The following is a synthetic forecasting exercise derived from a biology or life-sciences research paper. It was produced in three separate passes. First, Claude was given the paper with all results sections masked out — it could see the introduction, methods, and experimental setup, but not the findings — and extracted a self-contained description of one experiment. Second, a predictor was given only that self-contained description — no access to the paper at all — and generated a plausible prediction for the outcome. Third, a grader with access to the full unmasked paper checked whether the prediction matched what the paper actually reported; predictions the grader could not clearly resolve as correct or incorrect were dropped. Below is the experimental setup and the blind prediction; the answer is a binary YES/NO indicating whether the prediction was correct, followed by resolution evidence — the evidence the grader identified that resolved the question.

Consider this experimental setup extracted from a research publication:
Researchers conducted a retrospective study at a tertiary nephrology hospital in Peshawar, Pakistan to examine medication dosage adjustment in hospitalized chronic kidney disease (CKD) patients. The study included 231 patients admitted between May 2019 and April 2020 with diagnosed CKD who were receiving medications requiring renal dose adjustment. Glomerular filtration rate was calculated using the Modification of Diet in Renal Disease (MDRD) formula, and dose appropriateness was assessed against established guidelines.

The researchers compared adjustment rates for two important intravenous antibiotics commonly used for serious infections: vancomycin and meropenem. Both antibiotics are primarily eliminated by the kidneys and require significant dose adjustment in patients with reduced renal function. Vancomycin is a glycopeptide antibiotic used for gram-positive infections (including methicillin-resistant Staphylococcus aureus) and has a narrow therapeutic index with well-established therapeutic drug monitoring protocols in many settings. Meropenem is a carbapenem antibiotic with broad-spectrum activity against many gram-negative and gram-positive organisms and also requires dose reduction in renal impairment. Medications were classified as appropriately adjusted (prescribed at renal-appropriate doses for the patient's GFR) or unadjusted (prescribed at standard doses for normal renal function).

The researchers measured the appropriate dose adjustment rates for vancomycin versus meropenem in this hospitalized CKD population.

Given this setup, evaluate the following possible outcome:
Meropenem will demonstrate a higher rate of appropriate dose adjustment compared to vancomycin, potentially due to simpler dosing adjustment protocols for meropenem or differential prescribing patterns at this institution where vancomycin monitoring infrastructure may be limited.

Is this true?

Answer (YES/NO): NO